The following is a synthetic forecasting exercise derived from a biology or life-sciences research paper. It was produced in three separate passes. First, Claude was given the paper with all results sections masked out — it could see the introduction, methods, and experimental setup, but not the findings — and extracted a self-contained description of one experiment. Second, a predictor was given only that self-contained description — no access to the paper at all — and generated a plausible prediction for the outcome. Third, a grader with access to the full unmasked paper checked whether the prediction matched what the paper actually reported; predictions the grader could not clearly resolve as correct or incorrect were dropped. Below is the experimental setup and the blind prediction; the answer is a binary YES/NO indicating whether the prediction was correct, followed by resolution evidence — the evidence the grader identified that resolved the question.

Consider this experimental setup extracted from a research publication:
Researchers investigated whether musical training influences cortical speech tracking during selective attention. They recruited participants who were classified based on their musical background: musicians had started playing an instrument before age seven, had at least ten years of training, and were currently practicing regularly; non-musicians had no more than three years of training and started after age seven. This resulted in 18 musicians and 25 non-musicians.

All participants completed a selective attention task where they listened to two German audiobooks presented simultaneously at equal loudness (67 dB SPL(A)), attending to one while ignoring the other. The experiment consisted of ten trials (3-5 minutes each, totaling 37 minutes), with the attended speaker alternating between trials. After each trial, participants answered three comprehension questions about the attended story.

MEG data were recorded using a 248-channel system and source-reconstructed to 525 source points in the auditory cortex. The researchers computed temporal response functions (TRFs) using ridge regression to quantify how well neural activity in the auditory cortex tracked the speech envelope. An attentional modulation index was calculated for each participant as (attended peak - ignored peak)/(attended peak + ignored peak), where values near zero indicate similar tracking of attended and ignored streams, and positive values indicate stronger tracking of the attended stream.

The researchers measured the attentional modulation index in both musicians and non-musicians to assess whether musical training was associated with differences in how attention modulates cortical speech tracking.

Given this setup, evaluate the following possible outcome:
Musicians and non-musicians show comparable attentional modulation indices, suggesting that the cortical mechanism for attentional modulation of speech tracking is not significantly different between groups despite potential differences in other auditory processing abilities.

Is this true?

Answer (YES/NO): YES